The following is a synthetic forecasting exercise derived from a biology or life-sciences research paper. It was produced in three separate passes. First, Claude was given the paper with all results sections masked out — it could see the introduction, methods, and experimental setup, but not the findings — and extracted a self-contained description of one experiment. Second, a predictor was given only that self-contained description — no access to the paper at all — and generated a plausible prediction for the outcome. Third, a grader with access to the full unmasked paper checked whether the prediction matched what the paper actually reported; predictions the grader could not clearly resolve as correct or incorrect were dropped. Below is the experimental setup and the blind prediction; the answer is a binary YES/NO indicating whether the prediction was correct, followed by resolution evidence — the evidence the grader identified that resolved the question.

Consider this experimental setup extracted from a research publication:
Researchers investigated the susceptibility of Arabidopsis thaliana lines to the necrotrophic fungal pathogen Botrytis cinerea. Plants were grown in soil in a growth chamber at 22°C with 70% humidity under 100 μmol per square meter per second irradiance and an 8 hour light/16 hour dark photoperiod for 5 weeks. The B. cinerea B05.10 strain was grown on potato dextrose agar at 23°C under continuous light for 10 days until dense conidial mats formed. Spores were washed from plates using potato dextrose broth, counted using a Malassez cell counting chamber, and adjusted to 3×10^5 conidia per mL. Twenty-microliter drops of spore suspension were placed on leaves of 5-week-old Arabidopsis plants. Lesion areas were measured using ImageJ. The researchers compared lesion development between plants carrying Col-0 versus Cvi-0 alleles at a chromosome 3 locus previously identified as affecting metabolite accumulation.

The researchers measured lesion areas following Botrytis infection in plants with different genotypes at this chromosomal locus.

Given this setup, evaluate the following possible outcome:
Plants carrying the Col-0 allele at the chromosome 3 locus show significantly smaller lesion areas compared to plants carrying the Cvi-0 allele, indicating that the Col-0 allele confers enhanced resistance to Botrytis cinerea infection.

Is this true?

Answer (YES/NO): NO